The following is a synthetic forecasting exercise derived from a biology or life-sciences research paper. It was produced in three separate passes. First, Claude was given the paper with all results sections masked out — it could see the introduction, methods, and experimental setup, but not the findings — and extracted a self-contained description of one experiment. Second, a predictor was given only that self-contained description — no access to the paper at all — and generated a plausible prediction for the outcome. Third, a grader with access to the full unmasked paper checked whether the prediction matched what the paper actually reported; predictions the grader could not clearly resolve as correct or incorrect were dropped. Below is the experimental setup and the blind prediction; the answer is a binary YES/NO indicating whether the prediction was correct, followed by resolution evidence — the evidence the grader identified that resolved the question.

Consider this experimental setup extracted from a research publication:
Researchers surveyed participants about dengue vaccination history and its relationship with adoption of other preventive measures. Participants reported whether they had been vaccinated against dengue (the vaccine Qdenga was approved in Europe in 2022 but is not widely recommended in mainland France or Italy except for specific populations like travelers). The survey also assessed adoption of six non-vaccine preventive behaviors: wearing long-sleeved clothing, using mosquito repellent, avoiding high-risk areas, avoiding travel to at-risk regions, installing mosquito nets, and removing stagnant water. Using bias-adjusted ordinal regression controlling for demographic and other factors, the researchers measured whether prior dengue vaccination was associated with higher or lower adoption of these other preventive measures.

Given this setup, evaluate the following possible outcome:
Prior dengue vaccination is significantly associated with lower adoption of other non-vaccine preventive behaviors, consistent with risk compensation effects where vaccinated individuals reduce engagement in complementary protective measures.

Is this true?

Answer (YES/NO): NO